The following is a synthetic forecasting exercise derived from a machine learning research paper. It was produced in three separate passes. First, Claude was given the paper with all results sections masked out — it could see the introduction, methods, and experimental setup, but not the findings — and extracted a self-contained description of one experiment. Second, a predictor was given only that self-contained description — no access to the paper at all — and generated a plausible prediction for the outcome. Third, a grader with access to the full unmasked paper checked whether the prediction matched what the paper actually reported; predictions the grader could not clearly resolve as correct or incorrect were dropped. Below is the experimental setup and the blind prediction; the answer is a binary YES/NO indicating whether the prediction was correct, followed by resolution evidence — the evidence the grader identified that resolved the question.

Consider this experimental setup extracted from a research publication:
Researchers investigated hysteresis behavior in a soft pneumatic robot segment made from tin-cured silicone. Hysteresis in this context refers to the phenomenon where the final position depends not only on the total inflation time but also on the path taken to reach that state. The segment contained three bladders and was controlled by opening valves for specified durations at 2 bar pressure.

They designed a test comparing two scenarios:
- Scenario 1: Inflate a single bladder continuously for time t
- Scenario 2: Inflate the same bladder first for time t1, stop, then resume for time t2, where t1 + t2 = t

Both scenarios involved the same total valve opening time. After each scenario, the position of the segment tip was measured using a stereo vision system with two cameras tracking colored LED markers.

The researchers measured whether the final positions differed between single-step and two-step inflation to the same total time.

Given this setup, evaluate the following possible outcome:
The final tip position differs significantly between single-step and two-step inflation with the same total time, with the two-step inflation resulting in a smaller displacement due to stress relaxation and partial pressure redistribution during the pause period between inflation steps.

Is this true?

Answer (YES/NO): NO